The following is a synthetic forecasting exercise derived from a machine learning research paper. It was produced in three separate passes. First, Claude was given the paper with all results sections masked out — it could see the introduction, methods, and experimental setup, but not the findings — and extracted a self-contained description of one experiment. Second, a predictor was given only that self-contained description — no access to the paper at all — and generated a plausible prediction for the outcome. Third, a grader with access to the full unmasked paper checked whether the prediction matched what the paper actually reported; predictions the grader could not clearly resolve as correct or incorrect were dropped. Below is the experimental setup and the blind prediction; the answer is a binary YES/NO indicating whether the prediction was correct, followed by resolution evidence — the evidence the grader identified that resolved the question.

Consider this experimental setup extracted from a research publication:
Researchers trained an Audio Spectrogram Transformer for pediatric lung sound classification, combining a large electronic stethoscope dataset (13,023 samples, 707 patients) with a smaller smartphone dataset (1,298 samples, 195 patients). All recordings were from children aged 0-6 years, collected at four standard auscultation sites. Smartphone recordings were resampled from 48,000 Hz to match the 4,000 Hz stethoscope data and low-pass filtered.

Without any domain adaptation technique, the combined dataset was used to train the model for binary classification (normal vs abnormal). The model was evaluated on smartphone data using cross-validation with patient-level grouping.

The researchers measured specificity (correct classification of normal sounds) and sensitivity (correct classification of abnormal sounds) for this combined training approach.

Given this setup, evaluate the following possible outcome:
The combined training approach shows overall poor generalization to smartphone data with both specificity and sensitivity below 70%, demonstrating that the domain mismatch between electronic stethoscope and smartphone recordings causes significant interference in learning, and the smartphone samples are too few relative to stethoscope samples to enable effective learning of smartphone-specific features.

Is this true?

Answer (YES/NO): NO